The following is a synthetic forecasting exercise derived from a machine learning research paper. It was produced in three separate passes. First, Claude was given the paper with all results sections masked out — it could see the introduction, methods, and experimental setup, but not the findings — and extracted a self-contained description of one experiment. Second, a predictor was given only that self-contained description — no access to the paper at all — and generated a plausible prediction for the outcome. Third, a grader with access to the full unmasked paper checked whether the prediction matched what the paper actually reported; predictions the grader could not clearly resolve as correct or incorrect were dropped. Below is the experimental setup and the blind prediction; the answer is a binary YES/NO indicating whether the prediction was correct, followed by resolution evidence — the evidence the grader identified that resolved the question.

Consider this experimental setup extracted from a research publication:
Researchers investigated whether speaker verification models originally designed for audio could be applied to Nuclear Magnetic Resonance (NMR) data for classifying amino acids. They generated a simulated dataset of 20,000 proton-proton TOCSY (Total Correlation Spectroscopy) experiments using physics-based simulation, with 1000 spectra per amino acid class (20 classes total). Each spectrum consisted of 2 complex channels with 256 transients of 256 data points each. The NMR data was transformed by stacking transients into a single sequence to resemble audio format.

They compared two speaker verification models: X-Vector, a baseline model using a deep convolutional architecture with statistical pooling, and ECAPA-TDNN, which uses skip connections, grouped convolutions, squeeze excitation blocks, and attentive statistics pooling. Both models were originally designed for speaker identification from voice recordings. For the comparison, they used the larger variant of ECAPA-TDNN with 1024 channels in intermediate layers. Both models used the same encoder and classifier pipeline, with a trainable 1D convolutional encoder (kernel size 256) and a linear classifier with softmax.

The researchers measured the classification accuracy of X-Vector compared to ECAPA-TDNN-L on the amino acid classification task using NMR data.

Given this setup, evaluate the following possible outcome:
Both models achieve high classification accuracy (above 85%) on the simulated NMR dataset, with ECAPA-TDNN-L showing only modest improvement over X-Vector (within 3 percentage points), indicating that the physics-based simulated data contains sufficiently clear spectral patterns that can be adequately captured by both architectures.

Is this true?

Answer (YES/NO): YES